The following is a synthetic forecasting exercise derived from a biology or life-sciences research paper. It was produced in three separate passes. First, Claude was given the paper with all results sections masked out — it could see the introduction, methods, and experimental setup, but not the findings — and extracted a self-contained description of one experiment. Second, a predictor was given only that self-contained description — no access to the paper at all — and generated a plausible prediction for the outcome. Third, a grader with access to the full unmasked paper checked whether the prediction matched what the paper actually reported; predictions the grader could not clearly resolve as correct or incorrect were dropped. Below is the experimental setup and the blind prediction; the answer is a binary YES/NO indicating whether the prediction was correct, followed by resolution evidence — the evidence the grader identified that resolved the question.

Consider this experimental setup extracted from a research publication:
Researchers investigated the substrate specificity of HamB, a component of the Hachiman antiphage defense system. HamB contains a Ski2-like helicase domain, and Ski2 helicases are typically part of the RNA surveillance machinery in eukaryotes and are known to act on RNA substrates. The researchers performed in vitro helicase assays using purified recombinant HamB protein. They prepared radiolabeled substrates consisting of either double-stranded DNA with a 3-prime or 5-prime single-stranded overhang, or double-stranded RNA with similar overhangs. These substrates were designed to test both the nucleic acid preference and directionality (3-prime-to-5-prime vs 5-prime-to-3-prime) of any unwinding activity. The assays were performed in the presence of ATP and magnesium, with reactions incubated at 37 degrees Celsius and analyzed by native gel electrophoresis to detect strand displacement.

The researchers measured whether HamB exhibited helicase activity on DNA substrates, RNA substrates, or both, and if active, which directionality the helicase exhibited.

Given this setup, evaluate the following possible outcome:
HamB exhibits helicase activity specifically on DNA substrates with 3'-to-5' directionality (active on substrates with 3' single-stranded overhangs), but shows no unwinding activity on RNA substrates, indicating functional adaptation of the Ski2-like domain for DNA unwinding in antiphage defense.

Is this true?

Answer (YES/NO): YES